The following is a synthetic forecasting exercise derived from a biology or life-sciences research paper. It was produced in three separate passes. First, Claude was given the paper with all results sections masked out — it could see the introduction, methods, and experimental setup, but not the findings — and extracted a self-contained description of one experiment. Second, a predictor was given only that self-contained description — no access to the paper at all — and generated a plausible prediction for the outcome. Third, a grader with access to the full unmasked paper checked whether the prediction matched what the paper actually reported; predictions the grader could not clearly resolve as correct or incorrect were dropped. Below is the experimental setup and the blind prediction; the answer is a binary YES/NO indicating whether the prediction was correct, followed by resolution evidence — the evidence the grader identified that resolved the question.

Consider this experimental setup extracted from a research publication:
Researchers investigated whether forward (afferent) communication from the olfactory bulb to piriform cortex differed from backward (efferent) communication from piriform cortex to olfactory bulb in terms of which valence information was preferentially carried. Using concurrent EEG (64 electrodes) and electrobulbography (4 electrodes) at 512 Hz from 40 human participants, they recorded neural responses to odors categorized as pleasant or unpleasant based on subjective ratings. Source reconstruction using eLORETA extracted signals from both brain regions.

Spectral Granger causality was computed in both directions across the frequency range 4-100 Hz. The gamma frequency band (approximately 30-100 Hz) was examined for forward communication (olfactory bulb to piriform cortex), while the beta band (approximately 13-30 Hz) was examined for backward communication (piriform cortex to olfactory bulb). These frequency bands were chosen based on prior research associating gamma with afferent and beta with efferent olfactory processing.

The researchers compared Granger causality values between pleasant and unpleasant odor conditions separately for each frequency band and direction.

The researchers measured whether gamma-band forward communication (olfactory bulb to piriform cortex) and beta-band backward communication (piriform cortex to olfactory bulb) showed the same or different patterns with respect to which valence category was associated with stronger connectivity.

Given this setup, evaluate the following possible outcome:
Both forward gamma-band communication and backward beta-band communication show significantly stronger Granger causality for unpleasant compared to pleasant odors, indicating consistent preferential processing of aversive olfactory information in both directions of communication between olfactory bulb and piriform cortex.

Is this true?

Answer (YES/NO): NO